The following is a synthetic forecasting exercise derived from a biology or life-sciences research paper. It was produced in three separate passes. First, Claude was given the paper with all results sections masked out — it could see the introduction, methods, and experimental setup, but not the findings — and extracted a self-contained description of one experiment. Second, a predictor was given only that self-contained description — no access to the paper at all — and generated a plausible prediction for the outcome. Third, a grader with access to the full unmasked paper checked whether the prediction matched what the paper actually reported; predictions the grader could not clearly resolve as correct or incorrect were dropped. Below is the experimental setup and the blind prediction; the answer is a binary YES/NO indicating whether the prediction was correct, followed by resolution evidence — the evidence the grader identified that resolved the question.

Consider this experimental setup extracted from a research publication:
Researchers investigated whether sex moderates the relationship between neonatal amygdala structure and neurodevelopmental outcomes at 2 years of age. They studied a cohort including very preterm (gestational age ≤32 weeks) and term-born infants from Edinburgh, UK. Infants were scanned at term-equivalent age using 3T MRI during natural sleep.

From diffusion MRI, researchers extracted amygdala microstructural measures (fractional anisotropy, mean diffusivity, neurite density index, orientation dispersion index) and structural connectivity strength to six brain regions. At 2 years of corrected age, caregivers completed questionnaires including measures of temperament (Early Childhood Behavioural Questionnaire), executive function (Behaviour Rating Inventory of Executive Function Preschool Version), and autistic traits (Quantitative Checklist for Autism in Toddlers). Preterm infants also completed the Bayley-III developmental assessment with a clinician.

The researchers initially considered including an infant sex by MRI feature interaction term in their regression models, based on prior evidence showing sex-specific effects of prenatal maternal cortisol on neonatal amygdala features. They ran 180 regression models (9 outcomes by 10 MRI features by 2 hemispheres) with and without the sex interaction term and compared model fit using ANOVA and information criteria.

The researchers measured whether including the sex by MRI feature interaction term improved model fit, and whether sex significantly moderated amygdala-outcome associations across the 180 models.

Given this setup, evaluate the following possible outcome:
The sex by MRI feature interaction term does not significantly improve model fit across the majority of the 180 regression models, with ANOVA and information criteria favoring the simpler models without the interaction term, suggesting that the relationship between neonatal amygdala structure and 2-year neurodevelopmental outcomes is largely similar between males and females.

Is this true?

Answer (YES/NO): YES